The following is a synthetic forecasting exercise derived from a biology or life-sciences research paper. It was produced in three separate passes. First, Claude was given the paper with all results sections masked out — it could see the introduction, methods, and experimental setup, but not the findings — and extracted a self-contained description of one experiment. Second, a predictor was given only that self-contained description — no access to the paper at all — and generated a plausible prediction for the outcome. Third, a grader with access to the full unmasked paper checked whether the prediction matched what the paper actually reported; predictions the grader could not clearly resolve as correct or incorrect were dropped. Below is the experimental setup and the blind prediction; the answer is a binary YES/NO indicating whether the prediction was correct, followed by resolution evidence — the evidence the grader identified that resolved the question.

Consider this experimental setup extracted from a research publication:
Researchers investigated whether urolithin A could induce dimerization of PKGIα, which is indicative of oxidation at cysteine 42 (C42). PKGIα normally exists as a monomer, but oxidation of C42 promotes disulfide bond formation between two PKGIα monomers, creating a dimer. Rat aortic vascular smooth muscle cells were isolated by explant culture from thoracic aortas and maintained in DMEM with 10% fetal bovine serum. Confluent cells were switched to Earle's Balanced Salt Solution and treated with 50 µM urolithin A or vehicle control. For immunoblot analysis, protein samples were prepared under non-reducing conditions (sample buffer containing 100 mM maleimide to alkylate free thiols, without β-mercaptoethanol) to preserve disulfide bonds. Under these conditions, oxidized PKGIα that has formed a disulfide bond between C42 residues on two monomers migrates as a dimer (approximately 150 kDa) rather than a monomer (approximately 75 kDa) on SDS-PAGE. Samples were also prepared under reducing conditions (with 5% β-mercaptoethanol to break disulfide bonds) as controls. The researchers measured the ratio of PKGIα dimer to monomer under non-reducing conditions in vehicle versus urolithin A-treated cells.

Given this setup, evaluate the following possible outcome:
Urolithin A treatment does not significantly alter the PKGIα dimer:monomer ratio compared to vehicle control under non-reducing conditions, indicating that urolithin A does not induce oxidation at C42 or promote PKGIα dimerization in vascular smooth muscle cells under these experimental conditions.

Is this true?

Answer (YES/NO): NO